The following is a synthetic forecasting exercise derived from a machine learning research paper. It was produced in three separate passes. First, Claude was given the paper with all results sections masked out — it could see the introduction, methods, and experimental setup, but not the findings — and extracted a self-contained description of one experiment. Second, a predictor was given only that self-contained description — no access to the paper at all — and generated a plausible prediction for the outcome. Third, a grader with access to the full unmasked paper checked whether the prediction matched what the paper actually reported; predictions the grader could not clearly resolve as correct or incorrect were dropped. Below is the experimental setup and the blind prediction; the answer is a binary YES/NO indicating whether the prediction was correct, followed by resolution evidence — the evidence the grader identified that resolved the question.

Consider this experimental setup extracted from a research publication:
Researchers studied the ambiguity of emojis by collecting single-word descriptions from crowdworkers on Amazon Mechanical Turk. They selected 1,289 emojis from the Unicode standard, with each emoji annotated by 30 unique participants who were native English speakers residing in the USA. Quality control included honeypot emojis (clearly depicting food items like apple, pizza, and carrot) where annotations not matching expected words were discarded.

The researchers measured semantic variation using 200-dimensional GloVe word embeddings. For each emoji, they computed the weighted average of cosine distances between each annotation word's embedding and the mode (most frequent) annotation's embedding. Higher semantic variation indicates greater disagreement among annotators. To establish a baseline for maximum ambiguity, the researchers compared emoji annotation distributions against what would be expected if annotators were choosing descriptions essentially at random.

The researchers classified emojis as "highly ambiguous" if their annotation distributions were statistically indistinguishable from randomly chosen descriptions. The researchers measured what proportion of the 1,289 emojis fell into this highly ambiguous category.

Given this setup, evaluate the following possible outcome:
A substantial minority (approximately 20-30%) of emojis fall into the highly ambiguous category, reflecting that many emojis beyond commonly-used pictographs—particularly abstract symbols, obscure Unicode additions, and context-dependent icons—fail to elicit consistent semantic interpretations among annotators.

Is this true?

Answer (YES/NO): NO